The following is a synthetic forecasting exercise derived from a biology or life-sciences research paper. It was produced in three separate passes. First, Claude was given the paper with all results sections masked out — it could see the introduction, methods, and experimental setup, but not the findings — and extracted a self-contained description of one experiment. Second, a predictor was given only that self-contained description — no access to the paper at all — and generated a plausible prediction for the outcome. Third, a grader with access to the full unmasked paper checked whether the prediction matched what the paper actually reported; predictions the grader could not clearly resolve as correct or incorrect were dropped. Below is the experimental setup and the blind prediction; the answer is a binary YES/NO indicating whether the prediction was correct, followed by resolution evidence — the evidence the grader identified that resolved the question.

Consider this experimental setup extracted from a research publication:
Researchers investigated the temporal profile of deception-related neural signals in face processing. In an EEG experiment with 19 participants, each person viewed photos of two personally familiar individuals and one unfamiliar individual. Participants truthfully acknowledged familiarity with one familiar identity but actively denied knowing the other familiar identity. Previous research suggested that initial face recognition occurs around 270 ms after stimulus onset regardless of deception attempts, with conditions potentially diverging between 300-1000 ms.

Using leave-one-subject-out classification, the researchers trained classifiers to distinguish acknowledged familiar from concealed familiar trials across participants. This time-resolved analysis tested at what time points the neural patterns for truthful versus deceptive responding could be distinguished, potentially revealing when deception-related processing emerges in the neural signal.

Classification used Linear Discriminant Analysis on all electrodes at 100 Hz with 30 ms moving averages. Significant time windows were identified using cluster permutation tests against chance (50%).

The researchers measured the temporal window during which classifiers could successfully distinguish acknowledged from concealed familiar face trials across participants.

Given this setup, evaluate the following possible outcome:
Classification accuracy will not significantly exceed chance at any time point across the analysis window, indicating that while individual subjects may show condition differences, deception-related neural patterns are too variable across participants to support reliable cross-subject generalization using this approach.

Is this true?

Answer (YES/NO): NO